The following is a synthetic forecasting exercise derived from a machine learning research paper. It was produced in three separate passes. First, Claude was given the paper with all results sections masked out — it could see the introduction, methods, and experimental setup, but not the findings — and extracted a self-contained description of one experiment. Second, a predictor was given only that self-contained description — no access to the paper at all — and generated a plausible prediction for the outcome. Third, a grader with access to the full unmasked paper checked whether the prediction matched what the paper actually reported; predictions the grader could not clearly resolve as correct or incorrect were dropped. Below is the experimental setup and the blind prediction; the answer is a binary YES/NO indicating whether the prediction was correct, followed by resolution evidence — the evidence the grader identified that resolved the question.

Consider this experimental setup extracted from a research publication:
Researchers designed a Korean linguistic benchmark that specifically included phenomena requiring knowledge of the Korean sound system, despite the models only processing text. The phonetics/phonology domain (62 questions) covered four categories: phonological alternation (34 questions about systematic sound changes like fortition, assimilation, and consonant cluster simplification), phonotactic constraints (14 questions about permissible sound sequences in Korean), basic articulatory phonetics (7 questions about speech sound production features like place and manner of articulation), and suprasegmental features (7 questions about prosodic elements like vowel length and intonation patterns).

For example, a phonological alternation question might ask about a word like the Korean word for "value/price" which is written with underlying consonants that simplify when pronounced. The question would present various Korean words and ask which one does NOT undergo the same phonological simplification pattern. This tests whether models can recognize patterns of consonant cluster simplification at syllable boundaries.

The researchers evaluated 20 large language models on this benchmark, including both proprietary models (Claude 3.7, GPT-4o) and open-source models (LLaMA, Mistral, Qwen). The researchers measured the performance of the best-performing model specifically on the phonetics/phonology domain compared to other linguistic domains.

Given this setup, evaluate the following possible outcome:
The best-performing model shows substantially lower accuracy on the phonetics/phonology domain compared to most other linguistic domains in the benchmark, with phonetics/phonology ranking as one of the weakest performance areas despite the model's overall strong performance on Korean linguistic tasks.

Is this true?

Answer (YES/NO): YES